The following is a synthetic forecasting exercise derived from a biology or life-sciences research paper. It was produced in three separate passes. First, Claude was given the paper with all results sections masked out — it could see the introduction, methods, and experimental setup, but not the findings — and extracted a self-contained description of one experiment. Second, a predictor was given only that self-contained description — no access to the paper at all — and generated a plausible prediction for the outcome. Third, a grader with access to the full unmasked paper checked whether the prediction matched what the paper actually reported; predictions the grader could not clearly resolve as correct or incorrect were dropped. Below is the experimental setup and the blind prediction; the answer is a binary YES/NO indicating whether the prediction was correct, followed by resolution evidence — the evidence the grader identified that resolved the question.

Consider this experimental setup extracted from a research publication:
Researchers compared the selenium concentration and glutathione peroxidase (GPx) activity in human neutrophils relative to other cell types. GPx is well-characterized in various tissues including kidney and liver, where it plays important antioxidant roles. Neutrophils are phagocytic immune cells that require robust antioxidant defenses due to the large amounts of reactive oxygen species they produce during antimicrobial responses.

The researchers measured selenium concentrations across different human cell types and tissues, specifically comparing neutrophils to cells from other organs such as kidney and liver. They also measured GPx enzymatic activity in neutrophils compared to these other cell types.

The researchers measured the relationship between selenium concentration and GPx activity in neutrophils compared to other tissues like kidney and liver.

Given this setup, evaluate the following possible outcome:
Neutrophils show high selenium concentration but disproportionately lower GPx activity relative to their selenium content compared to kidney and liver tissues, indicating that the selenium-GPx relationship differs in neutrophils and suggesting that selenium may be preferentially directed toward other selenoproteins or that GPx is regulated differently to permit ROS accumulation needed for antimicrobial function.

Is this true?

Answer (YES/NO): YES